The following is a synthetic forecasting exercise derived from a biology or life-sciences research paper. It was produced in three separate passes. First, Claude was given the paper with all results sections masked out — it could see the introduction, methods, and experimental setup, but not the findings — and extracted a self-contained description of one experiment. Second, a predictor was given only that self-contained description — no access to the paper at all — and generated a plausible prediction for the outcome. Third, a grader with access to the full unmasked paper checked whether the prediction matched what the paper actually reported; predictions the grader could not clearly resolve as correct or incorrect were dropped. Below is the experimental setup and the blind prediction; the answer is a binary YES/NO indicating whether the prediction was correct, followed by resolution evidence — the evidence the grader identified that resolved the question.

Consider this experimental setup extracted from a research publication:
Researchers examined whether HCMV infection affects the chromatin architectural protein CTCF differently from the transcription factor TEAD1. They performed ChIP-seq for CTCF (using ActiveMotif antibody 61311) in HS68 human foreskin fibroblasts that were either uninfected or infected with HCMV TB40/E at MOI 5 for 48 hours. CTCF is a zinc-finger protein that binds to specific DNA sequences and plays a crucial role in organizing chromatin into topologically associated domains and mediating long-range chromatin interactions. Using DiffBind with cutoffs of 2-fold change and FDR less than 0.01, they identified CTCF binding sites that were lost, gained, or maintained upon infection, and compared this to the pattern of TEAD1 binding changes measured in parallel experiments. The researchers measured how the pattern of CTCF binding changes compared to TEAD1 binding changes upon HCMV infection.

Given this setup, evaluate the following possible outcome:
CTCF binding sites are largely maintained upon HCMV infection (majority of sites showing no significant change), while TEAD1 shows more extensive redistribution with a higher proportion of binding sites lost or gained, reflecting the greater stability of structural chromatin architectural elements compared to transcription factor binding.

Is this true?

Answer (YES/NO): YES